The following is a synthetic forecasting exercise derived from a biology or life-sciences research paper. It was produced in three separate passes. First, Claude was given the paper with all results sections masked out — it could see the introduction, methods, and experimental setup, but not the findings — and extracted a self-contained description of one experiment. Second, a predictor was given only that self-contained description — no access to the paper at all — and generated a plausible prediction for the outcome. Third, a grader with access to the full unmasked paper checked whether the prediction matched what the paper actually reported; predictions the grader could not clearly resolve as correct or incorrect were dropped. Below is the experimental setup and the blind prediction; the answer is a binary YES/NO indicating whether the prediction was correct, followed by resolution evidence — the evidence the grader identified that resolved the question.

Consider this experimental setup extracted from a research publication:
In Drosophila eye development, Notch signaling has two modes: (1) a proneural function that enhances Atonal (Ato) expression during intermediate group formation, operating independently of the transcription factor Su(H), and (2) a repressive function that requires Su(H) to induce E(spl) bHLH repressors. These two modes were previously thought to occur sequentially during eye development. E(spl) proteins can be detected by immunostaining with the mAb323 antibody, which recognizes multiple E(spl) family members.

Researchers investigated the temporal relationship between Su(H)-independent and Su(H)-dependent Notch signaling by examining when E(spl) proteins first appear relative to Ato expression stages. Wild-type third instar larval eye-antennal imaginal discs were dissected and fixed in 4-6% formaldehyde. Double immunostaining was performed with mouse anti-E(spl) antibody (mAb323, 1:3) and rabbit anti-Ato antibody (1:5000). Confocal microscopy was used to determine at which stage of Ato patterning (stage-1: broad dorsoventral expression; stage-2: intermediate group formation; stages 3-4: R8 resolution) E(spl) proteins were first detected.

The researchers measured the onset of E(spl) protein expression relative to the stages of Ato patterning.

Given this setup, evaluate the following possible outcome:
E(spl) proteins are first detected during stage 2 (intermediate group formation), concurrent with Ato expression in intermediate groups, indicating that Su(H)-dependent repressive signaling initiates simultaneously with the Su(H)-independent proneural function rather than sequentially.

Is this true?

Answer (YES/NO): YES